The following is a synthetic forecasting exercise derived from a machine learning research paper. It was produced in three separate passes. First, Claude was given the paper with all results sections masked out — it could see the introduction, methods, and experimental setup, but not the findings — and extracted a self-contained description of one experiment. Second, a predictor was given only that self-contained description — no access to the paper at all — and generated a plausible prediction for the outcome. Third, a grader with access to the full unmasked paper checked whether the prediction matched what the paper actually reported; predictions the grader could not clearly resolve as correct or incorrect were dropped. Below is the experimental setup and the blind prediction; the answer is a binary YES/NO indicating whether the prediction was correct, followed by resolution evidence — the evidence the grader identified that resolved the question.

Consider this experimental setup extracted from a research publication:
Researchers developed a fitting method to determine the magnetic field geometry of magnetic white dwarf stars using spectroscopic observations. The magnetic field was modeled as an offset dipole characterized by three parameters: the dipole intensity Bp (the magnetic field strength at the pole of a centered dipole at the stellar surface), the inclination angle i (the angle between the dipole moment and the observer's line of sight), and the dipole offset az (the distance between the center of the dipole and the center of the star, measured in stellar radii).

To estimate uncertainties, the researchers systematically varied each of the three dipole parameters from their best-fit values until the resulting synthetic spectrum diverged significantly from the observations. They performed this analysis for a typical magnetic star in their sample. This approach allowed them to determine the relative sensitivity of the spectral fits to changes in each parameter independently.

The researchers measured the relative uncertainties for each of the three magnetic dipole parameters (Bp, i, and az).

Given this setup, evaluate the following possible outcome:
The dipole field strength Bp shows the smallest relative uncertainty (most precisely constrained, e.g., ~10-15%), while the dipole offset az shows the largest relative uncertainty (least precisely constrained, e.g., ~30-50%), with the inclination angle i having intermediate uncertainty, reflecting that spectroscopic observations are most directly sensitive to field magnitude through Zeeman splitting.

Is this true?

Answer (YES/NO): NO